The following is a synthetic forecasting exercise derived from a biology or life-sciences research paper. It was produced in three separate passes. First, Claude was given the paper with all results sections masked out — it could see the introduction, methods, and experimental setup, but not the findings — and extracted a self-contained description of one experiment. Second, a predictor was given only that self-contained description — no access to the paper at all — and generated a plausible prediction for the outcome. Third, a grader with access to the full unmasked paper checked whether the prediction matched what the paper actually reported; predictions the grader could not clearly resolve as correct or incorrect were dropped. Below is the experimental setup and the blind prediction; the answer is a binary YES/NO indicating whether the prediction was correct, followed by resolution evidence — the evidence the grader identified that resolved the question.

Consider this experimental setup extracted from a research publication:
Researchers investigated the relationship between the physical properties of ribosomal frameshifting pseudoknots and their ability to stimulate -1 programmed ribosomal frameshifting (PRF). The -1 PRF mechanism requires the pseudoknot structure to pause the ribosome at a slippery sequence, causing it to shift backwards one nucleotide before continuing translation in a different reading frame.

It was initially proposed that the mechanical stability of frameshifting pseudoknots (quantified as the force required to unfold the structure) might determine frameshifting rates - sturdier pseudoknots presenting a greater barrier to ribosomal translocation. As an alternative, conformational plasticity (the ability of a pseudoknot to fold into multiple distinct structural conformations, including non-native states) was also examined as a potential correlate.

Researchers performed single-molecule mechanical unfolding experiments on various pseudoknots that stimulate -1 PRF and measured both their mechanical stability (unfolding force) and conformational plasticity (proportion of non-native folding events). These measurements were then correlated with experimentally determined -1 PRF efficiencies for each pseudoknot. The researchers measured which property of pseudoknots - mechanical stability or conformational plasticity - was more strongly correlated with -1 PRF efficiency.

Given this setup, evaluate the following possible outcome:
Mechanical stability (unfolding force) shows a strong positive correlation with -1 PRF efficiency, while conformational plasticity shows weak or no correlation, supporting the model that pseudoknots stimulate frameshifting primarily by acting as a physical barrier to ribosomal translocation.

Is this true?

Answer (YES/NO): NO